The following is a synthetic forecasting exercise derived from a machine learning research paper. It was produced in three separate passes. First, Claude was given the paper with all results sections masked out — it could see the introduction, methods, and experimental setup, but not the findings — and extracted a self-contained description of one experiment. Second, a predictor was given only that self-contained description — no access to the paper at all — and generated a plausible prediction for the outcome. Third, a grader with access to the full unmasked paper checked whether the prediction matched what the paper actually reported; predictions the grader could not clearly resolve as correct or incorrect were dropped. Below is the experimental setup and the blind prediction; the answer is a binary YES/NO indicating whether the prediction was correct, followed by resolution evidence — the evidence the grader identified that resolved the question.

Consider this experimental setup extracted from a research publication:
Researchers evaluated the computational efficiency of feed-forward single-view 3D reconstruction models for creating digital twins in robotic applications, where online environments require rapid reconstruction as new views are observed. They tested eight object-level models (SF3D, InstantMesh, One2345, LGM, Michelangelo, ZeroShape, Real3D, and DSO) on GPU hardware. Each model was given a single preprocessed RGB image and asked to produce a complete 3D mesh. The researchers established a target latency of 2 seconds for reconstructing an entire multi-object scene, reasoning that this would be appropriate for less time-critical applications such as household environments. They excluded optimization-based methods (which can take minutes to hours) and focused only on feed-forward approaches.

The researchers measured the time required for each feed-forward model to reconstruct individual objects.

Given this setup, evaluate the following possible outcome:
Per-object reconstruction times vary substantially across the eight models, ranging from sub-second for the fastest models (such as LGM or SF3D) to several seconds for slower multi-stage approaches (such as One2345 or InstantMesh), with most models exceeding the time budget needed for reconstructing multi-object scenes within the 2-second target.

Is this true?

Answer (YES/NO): NO